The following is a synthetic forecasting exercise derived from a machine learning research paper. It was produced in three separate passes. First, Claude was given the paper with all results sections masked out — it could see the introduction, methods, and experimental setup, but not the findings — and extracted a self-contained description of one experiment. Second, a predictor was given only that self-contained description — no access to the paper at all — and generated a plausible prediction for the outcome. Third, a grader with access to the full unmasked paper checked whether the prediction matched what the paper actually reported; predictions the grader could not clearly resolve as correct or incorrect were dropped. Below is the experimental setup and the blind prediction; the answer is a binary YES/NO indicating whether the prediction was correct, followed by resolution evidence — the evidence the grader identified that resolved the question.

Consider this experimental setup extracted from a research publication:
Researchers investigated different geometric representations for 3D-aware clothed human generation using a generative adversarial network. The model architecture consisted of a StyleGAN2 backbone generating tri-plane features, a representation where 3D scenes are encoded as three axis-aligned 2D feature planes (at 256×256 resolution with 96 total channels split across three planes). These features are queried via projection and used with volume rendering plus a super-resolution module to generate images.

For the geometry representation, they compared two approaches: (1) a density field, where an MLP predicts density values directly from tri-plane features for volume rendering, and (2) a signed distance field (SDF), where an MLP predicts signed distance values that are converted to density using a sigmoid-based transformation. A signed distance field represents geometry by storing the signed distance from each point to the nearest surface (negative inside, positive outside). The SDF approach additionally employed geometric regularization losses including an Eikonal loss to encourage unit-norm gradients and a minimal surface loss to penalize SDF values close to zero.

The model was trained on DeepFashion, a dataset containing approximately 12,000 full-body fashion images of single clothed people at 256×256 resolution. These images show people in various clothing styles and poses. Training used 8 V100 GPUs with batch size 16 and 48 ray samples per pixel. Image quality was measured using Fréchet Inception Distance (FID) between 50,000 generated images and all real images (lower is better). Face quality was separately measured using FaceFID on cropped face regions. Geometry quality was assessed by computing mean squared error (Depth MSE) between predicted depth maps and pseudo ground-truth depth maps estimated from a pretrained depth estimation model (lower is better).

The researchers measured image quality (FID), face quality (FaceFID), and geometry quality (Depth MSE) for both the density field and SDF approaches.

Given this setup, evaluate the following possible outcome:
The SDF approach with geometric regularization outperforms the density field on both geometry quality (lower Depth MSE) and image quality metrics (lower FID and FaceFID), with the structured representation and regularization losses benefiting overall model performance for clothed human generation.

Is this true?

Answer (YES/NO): YES